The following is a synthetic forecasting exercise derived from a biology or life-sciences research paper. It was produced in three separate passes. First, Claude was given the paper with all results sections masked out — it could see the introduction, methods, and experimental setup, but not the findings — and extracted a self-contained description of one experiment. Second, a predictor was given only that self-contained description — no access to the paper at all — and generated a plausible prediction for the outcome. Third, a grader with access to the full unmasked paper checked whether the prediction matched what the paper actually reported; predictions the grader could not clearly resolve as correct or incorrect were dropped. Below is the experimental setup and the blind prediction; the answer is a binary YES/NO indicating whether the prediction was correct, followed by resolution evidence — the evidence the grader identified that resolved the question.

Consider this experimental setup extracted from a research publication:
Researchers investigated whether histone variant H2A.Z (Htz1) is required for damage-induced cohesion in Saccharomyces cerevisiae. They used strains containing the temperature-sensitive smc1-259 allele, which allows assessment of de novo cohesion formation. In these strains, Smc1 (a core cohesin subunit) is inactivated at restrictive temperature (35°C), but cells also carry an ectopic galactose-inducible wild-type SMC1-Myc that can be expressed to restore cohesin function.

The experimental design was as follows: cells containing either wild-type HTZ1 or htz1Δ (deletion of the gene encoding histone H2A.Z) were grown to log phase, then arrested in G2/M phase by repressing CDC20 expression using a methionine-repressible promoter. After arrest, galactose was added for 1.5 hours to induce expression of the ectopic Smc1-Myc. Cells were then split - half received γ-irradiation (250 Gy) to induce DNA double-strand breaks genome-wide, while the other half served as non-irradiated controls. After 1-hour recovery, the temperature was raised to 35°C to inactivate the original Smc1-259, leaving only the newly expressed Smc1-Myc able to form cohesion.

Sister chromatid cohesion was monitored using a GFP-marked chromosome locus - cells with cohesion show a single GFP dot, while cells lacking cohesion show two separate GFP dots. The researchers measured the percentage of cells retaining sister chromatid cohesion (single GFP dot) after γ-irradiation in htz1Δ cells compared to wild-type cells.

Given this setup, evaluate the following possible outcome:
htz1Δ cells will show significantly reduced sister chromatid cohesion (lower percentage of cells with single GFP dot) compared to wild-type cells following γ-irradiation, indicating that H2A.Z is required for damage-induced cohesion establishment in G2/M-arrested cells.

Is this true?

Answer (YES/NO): YES